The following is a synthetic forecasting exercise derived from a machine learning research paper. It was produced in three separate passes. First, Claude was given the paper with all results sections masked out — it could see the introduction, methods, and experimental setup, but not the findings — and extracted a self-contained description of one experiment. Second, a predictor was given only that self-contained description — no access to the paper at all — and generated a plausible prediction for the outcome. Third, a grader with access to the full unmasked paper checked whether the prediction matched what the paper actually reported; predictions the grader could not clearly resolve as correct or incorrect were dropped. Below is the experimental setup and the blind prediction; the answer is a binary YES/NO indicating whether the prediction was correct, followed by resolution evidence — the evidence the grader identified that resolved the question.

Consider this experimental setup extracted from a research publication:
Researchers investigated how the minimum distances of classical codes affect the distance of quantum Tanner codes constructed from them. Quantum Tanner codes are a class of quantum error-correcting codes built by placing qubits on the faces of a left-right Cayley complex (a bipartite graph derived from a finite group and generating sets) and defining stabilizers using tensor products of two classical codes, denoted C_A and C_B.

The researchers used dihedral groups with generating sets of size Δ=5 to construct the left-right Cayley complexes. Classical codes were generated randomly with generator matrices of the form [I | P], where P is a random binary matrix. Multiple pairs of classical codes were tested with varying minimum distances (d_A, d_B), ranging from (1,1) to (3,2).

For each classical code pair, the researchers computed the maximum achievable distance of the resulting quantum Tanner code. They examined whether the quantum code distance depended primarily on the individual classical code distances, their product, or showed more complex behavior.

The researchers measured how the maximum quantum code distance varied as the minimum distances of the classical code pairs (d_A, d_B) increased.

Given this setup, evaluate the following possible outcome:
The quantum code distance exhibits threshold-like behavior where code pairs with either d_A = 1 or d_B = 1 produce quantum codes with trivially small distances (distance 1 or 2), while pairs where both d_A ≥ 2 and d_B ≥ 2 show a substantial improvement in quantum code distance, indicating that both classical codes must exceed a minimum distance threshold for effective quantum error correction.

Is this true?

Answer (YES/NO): NO